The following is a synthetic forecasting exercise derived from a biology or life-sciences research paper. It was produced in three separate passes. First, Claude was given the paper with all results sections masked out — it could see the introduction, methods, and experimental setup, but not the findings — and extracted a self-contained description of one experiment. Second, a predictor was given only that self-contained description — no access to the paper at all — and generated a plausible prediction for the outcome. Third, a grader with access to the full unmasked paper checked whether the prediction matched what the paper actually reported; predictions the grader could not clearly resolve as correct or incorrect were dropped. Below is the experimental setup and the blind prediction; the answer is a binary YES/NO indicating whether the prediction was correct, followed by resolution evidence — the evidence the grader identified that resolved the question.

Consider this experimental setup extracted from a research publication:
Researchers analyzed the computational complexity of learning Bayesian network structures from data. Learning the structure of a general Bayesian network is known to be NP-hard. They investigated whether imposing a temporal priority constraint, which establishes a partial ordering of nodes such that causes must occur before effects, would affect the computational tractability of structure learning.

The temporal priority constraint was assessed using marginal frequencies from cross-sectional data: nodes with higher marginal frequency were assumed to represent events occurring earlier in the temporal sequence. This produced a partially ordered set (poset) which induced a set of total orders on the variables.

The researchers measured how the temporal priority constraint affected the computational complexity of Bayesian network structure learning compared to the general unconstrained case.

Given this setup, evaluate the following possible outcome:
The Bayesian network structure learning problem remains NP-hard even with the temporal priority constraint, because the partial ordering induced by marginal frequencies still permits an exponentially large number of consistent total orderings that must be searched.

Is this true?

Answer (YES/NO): NO